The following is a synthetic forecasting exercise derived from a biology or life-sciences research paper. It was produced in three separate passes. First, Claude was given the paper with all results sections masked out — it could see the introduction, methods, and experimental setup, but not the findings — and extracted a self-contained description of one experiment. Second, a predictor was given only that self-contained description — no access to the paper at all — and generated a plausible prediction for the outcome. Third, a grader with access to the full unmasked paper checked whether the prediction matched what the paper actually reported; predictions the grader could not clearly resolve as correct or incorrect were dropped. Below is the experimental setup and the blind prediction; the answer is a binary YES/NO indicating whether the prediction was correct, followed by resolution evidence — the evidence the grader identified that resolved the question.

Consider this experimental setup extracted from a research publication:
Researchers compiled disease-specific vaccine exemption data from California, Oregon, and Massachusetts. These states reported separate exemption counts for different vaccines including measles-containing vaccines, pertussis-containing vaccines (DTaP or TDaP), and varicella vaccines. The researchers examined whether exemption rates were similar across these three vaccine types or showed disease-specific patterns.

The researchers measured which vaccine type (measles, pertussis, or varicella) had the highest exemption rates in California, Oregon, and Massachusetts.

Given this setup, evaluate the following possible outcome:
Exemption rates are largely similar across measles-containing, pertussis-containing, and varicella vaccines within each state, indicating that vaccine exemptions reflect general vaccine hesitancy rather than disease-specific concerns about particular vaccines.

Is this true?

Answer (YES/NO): NO